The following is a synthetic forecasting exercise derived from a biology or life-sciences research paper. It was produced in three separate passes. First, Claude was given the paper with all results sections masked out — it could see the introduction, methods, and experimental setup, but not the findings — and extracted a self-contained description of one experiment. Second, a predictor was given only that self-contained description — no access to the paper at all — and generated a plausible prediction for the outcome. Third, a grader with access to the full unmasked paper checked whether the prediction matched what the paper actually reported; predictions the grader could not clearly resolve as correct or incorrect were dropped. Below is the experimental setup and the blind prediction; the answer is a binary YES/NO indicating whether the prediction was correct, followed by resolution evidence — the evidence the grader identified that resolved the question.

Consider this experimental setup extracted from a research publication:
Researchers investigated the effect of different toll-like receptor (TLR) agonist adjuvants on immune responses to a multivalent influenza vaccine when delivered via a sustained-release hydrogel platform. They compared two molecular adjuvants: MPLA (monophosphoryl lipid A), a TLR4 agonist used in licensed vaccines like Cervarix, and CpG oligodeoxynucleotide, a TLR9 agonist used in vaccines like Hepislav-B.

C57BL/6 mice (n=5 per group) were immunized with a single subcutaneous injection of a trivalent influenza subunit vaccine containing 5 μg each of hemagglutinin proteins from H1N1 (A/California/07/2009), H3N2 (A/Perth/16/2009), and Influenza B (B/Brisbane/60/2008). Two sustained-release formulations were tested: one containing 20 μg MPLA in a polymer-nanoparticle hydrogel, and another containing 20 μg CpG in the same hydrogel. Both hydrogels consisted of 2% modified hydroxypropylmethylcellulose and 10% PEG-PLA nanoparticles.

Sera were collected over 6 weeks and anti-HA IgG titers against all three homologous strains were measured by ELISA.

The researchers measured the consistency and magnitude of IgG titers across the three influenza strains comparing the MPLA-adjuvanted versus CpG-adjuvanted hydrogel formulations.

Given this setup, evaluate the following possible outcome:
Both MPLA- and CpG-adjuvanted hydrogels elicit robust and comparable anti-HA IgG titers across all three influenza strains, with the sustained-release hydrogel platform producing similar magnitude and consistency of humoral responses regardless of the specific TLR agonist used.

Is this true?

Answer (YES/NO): NO